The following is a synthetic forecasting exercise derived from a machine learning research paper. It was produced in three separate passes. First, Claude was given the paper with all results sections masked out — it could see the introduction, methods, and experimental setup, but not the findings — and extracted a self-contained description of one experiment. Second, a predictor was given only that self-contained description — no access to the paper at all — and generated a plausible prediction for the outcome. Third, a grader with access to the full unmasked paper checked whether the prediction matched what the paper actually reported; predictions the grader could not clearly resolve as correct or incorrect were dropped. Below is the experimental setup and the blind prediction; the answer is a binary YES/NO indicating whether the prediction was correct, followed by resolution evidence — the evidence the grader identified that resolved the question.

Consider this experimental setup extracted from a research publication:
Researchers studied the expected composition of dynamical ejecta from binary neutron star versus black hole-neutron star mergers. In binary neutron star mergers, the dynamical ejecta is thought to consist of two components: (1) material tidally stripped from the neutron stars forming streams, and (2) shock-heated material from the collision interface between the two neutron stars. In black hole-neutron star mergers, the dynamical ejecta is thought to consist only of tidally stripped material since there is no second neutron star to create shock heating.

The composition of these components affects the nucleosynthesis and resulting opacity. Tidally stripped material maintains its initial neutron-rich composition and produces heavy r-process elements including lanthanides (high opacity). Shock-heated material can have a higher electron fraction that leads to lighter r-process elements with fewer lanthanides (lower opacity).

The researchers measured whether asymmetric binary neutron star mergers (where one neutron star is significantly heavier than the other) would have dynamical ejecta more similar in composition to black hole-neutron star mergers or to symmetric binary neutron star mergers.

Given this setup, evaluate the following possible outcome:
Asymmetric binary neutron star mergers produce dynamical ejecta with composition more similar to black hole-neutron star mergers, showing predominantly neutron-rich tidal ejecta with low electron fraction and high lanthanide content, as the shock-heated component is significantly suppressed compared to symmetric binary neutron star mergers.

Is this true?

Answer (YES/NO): YES